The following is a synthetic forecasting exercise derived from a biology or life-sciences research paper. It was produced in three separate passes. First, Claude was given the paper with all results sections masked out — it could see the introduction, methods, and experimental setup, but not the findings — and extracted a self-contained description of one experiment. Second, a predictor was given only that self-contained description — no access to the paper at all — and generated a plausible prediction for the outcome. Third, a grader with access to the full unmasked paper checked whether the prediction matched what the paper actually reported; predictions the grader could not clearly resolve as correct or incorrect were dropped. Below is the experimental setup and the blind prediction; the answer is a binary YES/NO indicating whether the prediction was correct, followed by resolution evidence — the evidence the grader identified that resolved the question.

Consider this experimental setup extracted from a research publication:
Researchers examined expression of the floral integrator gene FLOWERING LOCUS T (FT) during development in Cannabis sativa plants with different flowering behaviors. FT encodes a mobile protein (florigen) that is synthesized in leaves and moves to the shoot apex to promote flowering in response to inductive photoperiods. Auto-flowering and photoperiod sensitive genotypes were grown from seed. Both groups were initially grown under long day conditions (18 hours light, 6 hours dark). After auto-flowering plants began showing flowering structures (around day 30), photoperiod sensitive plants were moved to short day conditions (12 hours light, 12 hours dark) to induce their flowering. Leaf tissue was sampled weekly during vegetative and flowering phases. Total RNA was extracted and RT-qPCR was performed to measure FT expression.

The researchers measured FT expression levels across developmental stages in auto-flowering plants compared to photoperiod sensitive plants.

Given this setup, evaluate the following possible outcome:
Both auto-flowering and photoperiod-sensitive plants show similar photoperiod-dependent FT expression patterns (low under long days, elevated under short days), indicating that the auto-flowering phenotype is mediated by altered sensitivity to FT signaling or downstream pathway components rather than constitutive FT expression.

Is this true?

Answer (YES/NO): NO